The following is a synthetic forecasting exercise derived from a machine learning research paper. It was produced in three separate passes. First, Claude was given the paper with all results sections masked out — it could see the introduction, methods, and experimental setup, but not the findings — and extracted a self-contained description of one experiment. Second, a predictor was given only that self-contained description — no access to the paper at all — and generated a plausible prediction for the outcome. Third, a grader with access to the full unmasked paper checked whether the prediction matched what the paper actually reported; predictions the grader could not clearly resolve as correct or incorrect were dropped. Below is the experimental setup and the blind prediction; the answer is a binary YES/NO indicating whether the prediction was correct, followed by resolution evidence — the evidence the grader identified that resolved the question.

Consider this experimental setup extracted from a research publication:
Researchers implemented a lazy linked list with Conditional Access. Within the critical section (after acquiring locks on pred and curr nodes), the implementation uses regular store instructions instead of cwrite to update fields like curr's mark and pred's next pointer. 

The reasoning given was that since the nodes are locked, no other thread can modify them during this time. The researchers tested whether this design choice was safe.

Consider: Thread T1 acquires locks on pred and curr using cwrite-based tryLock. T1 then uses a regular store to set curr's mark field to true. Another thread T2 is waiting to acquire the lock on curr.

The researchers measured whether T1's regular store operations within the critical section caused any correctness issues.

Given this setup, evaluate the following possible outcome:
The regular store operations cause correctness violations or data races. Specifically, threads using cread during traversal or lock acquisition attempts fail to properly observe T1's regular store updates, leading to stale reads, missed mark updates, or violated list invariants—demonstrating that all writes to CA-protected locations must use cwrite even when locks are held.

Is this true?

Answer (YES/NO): NO